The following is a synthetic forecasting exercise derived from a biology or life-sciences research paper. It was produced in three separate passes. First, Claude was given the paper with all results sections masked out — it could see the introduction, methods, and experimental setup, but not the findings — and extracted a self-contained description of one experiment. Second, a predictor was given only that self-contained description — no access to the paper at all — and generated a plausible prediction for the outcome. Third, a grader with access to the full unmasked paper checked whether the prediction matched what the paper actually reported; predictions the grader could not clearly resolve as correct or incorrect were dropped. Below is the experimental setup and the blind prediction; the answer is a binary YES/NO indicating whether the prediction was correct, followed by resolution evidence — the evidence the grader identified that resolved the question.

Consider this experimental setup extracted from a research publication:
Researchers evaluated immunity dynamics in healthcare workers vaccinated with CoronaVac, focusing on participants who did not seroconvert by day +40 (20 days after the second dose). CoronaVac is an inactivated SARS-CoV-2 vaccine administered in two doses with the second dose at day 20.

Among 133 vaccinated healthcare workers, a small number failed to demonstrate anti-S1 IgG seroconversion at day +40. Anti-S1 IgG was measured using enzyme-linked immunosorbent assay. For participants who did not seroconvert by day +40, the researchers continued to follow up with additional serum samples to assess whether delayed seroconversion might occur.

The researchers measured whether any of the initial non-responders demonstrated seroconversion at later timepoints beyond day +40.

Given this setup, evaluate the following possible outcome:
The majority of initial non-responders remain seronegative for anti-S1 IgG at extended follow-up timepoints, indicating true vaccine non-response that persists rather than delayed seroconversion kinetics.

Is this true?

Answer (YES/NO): YES